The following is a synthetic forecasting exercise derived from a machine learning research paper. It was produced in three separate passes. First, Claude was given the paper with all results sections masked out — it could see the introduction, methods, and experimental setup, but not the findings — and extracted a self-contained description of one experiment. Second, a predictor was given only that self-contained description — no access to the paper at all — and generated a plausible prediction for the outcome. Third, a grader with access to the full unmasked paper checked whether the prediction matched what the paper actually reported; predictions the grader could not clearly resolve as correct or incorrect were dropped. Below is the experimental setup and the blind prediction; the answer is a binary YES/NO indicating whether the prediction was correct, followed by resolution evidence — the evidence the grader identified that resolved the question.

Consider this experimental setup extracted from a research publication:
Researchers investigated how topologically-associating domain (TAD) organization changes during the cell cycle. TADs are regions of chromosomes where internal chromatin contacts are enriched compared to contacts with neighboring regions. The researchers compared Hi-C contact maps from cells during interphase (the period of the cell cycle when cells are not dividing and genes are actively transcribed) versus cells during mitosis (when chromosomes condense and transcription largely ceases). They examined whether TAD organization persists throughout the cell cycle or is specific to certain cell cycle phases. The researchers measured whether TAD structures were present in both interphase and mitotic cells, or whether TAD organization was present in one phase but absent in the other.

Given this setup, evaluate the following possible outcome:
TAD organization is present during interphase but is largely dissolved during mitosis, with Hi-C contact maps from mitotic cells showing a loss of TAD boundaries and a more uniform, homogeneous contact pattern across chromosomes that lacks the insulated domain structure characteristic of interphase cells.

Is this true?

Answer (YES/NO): YES